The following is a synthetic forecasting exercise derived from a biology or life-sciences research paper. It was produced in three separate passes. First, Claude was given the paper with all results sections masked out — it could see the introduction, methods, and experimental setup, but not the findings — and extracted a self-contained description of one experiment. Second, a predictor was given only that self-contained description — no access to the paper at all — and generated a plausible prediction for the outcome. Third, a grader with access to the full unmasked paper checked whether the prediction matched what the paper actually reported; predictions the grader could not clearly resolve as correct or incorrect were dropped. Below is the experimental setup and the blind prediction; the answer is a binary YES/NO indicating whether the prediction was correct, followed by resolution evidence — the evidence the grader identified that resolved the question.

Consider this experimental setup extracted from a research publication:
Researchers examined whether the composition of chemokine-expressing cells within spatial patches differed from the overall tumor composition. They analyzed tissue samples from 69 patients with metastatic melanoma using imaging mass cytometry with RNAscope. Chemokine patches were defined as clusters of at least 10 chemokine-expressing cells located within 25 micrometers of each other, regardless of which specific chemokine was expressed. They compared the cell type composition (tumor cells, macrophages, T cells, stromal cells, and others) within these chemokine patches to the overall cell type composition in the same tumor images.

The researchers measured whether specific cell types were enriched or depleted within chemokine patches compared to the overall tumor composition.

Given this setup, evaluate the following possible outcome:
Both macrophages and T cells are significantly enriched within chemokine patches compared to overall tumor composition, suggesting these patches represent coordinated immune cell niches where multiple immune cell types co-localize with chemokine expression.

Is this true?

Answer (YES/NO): YES